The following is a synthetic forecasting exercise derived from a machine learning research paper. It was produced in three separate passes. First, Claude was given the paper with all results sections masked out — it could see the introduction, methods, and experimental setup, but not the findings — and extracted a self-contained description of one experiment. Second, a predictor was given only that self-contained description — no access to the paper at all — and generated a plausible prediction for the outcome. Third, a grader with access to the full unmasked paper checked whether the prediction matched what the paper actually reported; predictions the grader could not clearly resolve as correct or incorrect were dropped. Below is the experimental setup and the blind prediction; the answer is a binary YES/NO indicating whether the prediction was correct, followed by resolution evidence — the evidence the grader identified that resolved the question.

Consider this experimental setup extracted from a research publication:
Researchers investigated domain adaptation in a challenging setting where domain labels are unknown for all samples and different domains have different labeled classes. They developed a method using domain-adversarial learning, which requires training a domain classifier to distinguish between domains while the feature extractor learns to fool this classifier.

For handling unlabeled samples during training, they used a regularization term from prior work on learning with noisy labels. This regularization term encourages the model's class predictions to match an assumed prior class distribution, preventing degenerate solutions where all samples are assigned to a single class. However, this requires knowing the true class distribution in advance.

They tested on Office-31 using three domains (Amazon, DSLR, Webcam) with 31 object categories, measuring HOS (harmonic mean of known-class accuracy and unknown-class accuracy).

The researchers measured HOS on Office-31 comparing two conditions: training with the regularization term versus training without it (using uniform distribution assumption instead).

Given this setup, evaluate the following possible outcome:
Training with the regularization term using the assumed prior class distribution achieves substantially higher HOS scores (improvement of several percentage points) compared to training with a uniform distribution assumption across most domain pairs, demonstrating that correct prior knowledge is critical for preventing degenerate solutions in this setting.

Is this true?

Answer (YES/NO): NO